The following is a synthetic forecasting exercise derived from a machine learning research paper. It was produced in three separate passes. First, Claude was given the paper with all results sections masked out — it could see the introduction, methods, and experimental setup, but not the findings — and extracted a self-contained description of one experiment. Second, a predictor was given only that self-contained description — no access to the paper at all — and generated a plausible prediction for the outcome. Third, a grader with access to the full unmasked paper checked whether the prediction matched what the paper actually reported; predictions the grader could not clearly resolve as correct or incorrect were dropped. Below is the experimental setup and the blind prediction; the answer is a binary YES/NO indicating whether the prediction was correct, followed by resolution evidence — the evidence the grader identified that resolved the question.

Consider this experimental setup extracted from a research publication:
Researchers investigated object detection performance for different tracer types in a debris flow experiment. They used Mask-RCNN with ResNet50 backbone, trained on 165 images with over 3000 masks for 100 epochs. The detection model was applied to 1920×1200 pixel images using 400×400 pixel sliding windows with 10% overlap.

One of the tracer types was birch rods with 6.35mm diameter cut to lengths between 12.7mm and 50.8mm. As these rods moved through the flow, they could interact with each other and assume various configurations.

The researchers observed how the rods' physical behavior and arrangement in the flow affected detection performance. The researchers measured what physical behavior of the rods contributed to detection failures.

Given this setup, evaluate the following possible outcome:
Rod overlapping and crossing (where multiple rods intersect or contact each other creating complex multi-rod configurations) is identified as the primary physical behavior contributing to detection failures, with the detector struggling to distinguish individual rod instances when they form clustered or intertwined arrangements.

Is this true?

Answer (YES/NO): NO